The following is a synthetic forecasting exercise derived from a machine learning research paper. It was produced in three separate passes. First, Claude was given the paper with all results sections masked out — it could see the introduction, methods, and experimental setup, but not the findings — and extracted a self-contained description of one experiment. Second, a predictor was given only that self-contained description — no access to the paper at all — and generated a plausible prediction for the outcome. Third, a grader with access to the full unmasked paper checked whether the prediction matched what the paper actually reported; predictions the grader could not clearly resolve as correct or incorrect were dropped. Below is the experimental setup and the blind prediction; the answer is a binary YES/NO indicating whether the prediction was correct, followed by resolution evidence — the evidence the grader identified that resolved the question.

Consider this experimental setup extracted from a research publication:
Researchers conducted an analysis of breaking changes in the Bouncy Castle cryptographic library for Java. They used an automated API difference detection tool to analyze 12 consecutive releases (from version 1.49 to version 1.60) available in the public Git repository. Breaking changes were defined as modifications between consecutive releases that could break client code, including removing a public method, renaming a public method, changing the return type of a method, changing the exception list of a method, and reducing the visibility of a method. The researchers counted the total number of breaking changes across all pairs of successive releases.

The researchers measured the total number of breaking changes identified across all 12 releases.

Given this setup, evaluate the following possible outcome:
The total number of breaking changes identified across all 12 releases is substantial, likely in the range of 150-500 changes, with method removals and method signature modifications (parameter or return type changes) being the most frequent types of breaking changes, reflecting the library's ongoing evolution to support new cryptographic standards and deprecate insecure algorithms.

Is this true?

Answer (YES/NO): NO